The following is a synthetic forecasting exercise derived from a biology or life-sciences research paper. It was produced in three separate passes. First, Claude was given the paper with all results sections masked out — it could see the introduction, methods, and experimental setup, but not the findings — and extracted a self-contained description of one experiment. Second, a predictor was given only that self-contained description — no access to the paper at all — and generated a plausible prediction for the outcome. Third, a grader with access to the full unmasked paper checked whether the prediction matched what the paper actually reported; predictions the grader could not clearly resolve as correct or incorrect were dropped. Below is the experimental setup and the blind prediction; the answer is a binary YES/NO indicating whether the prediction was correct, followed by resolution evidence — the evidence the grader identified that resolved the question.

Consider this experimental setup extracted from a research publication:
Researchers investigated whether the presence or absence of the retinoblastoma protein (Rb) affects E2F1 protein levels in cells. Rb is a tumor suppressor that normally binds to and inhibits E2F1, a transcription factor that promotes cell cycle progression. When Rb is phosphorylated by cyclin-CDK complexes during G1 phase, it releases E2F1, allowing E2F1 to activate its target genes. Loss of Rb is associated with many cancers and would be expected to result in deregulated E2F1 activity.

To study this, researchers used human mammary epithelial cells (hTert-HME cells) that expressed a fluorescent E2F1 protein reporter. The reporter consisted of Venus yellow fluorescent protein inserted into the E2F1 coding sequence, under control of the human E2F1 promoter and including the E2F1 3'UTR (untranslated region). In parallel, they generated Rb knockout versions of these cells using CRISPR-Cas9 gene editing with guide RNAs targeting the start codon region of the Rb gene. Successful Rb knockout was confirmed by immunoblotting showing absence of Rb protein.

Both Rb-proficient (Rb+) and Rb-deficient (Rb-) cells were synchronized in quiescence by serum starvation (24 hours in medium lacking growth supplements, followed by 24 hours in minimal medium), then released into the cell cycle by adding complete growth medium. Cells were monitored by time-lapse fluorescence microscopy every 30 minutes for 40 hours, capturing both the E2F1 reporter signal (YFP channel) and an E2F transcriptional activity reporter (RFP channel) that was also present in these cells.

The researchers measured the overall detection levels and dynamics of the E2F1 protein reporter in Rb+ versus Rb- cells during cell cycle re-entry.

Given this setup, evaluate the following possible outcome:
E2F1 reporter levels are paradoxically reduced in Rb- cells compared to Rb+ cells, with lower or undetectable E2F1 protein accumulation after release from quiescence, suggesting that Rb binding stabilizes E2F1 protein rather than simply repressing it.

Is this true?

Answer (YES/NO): NO